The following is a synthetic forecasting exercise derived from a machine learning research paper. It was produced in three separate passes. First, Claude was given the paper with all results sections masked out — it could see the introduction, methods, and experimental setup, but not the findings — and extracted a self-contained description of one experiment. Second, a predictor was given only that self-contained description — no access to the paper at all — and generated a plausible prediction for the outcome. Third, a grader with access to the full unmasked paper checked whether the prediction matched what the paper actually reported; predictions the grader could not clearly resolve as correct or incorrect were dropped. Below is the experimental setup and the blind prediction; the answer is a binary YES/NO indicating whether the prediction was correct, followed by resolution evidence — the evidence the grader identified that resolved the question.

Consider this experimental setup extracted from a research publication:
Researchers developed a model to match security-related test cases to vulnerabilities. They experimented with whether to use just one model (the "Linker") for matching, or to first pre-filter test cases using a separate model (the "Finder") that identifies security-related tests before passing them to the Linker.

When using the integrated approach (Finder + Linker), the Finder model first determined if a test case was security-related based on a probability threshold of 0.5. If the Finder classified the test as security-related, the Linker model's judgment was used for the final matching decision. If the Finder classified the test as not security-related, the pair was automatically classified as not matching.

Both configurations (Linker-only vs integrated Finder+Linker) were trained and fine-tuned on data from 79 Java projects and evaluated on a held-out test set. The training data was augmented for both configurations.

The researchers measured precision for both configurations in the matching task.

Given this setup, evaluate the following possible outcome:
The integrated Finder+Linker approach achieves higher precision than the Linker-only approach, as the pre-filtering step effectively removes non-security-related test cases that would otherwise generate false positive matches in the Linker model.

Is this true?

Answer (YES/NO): YES